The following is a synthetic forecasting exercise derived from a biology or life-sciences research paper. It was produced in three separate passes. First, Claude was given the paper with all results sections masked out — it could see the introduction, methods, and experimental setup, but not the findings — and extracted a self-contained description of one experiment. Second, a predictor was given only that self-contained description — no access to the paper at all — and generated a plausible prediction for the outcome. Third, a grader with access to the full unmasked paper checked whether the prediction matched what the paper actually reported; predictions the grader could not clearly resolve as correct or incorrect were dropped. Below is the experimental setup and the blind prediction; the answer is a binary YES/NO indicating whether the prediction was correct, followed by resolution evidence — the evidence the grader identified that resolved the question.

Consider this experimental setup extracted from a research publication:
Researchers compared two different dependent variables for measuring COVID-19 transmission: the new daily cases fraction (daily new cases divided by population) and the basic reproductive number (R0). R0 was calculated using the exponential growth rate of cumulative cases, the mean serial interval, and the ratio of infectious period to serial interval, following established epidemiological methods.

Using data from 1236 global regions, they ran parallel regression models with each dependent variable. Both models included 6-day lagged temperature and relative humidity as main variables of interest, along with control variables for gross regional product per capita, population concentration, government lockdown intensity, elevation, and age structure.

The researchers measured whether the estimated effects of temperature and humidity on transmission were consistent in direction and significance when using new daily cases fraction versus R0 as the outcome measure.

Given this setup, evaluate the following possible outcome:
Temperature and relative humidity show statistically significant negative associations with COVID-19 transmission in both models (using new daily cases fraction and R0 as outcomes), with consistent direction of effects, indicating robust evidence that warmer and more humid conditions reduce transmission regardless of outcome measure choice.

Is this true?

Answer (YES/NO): NO